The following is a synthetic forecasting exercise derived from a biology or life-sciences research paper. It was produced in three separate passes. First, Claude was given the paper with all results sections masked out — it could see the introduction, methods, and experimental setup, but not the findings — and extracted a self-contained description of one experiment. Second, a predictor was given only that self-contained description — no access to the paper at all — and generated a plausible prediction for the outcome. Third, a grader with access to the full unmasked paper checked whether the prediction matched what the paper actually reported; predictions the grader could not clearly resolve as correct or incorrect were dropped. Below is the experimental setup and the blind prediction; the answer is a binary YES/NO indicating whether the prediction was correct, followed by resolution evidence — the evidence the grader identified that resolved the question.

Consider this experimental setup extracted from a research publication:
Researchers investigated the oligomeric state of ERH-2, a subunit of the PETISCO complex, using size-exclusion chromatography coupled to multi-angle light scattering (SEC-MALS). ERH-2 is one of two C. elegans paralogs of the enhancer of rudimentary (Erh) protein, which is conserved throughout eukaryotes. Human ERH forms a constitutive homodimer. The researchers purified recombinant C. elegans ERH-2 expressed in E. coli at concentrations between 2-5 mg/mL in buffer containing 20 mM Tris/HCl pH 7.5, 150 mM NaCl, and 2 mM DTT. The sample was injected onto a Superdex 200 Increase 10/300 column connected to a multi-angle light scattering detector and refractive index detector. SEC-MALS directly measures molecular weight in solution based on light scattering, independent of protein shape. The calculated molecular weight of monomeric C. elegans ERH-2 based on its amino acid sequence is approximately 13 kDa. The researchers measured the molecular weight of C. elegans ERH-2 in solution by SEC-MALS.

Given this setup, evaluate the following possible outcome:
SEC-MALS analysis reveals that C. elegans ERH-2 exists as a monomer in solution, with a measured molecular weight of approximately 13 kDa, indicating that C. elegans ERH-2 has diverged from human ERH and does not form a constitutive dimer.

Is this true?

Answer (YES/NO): NO